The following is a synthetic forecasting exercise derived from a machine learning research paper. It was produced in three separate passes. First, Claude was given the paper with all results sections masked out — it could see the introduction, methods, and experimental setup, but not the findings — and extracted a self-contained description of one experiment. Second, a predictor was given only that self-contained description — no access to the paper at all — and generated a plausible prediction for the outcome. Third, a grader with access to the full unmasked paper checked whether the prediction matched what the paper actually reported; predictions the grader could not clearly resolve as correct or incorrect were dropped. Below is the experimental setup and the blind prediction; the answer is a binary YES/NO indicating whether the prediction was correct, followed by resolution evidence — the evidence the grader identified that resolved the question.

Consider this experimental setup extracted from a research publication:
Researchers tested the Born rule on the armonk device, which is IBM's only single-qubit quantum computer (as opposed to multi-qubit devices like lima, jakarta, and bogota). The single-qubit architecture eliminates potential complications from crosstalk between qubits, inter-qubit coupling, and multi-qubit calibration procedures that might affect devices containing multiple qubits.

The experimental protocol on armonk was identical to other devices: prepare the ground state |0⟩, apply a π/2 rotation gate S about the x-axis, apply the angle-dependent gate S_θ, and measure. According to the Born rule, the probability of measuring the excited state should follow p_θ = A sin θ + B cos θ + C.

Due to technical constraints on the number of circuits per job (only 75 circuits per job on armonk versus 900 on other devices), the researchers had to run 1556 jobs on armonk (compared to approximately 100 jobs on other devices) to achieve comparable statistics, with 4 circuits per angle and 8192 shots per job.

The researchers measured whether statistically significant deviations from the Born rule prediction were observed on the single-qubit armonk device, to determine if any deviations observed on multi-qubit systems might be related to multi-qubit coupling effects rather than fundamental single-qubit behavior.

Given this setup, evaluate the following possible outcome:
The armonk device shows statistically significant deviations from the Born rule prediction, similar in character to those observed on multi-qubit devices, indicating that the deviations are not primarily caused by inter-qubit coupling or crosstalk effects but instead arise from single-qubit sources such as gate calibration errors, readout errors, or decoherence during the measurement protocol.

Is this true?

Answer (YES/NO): YES